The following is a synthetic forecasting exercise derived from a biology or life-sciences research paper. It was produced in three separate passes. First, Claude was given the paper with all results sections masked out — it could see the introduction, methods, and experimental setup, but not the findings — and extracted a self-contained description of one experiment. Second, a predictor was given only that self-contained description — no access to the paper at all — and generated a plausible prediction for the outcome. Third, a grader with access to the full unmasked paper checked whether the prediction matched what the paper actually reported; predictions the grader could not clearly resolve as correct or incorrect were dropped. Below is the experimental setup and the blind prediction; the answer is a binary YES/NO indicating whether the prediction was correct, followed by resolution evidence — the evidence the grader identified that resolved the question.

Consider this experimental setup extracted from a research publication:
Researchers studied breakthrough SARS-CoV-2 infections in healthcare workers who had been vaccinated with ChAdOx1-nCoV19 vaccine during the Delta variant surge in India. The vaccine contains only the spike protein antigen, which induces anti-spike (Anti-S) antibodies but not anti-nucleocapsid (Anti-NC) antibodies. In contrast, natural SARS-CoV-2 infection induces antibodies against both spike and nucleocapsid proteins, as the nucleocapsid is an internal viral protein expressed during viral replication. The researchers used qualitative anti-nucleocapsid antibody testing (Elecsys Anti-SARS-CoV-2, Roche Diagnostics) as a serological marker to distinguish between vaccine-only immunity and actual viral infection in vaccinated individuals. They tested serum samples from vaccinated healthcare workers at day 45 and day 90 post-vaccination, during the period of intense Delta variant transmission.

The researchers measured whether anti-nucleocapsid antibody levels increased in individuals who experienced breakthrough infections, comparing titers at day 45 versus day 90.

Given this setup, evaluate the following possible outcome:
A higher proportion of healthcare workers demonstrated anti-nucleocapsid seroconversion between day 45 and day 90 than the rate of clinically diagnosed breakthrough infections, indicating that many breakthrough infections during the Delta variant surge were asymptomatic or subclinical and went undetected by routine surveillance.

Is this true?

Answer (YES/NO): YES